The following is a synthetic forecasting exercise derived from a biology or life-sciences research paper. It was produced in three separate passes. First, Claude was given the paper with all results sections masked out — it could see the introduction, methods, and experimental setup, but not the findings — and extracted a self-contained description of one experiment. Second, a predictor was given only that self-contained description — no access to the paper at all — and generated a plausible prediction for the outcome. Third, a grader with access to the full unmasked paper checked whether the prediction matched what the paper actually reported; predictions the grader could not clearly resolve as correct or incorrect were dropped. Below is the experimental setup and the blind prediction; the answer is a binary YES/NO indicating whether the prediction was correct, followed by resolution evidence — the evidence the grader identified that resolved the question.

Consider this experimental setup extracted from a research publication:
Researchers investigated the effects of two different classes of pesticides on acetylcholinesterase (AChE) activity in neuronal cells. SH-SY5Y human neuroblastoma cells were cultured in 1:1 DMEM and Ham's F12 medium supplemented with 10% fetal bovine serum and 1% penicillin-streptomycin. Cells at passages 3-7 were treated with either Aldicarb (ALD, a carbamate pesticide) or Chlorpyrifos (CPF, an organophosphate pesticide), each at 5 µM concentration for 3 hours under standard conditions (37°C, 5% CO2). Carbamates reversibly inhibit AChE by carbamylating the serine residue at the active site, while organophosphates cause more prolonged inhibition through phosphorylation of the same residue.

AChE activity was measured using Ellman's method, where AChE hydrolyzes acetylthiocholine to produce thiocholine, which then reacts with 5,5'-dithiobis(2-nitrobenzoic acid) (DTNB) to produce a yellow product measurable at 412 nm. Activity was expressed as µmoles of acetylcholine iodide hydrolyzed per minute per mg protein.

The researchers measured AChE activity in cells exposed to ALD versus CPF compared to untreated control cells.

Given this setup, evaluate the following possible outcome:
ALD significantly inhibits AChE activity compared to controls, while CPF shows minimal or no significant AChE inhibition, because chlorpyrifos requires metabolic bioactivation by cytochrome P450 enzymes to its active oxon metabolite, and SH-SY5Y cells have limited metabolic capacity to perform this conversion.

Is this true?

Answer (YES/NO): NO